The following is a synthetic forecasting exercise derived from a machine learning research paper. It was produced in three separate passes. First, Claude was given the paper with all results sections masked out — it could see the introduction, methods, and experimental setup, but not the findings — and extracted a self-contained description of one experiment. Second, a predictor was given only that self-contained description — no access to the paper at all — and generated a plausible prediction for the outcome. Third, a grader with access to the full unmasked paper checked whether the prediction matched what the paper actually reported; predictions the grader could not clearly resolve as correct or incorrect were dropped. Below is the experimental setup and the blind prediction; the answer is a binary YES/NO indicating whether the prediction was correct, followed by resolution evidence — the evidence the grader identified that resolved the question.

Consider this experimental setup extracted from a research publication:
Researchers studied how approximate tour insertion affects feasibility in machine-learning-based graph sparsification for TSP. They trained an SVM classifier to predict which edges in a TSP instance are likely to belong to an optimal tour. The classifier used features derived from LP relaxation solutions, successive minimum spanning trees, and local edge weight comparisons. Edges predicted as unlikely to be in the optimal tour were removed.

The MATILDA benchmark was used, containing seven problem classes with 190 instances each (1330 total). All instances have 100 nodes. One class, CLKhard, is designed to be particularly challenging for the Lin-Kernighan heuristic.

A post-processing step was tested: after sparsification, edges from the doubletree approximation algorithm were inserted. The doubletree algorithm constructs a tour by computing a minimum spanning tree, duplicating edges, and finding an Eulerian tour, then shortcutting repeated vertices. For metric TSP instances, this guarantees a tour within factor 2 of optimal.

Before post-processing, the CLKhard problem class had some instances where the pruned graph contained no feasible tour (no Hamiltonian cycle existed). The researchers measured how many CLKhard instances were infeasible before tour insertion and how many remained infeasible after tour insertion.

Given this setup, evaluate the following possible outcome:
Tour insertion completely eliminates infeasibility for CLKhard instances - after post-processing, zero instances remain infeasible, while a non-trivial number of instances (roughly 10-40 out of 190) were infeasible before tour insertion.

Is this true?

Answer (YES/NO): NO